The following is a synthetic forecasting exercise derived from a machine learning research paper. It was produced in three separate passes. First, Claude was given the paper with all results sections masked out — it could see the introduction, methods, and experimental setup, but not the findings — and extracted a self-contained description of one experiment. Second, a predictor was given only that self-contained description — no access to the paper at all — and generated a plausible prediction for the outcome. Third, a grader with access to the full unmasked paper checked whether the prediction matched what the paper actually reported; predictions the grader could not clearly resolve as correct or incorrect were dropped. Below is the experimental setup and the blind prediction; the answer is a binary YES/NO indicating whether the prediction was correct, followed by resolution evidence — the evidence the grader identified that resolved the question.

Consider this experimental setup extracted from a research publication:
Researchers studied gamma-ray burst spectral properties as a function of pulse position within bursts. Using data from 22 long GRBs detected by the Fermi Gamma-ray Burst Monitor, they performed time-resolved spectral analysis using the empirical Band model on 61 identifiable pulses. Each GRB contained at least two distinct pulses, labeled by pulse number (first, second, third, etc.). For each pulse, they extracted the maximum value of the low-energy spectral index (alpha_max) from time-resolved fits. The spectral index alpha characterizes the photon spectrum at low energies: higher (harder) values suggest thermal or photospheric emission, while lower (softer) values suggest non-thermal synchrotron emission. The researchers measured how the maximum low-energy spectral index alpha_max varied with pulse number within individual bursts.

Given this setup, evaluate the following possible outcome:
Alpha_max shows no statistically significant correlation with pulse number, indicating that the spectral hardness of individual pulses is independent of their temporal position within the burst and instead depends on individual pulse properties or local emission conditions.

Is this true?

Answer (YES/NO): NO